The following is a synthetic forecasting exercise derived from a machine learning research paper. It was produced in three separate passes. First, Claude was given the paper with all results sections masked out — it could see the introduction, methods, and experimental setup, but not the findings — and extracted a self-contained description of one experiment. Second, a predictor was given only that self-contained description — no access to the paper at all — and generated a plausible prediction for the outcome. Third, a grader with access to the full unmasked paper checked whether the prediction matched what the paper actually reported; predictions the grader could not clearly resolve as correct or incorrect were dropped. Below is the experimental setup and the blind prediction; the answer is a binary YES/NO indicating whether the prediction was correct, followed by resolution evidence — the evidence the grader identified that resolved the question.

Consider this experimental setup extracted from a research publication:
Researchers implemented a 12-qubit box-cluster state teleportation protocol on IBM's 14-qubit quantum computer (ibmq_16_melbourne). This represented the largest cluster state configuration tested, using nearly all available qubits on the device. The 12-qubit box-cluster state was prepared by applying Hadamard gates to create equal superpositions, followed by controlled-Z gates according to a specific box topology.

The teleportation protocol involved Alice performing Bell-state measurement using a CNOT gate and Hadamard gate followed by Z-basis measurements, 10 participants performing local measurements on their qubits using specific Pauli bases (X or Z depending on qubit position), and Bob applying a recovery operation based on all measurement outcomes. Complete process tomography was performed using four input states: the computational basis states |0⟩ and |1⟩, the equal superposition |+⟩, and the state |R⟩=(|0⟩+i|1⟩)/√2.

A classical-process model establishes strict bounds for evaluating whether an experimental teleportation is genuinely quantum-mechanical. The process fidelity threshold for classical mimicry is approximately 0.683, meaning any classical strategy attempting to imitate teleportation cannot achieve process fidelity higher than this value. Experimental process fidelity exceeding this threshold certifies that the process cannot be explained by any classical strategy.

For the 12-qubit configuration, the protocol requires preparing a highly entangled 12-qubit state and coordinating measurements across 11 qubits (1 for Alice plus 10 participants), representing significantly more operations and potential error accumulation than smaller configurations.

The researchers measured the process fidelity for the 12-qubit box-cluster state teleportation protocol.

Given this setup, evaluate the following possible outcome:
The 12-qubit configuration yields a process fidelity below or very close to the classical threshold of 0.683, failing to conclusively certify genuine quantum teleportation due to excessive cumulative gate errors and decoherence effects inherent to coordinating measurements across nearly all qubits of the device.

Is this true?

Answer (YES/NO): YES